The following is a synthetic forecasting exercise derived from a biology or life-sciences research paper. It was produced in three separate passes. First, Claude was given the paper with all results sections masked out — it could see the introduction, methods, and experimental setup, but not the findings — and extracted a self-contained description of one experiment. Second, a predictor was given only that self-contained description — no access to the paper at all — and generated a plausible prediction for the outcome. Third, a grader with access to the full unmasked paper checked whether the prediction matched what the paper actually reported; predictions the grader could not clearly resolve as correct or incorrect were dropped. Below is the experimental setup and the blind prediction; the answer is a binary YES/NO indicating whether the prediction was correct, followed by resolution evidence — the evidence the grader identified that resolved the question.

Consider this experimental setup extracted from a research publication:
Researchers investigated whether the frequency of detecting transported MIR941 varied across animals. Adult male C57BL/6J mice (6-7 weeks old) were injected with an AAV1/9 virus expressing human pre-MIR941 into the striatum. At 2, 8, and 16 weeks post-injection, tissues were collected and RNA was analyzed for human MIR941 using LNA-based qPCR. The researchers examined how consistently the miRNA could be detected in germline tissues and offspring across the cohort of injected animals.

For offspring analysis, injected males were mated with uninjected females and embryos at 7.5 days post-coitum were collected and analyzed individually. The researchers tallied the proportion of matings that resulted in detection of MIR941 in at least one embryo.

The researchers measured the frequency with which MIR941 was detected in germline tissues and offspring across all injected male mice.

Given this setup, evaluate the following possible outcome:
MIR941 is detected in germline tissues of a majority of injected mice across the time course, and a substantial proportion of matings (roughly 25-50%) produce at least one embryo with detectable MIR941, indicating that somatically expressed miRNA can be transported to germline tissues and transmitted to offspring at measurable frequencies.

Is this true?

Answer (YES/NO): YES